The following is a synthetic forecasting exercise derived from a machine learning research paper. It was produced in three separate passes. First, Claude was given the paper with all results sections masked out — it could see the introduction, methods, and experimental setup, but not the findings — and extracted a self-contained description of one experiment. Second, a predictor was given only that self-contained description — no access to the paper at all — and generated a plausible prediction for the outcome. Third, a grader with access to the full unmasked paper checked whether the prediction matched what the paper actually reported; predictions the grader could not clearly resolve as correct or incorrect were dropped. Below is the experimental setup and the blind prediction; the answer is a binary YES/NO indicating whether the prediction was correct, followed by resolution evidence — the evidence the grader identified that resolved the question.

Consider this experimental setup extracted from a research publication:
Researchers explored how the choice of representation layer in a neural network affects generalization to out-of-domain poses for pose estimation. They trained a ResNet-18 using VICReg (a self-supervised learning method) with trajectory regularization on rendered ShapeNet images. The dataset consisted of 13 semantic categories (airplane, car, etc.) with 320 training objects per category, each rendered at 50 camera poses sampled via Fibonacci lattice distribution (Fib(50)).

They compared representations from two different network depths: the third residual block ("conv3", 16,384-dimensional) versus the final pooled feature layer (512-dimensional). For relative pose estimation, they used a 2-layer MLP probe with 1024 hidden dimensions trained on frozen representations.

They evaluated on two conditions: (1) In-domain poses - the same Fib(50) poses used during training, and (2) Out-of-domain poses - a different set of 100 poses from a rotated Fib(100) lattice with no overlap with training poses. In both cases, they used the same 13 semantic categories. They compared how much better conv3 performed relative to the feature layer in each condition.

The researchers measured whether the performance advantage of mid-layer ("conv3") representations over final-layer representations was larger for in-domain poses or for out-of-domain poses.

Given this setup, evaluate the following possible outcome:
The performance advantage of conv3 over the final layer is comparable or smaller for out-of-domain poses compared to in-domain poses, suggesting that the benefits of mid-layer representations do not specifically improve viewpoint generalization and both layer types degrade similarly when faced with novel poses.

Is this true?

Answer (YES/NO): NO